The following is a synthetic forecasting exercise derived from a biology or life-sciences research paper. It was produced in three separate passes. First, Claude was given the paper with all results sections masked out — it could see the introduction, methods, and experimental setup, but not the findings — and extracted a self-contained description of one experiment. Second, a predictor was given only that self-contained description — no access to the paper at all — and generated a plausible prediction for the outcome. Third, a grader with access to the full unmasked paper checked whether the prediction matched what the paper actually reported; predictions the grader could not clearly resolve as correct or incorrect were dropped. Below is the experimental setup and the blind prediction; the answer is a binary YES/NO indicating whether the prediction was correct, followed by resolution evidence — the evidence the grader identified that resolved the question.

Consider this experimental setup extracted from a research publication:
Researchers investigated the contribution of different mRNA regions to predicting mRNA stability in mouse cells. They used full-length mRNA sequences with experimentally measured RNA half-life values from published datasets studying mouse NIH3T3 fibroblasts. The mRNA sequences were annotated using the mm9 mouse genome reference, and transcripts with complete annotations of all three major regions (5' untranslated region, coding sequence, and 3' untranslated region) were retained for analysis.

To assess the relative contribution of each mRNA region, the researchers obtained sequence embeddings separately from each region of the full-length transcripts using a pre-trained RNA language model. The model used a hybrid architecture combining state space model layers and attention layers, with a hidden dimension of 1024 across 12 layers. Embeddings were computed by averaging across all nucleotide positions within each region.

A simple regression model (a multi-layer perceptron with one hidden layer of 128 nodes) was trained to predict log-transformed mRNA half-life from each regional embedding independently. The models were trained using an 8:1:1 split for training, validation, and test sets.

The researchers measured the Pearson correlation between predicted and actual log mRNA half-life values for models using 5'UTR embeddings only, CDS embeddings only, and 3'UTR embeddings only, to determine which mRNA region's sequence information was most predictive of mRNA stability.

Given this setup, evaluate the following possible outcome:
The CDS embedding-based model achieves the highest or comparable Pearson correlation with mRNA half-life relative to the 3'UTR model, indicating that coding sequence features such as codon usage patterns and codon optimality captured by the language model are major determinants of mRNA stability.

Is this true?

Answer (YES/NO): YES